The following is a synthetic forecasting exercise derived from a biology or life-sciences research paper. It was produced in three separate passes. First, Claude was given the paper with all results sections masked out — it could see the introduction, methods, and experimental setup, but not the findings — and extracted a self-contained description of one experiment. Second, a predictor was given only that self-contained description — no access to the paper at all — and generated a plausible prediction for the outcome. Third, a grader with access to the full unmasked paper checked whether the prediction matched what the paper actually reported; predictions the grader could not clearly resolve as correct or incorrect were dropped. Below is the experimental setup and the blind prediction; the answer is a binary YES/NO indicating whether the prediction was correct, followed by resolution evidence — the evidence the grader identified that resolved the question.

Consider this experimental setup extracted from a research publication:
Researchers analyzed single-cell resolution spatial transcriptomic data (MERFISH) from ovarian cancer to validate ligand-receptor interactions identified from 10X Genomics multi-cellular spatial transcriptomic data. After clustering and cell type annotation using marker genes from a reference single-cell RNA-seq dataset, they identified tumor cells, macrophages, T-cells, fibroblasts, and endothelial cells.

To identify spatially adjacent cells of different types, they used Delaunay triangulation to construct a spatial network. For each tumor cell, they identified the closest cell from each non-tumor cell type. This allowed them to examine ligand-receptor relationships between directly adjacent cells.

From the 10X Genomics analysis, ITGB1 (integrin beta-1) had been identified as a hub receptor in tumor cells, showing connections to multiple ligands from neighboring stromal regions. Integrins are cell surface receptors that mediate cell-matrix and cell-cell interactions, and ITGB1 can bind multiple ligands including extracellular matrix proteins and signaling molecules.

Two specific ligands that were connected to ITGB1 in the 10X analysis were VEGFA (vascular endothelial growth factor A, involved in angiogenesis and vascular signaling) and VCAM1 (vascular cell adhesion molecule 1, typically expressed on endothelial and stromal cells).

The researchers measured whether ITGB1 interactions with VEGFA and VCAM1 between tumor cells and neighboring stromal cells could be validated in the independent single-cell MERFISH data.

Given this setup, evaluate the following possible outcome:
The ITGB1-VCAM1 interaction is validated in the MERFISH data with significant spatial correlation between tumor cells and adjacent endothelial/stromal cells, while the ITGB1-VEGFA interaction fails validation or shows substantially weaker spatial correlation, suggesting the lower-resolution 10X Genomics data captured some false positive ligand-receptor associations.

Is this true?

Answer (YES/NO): NO